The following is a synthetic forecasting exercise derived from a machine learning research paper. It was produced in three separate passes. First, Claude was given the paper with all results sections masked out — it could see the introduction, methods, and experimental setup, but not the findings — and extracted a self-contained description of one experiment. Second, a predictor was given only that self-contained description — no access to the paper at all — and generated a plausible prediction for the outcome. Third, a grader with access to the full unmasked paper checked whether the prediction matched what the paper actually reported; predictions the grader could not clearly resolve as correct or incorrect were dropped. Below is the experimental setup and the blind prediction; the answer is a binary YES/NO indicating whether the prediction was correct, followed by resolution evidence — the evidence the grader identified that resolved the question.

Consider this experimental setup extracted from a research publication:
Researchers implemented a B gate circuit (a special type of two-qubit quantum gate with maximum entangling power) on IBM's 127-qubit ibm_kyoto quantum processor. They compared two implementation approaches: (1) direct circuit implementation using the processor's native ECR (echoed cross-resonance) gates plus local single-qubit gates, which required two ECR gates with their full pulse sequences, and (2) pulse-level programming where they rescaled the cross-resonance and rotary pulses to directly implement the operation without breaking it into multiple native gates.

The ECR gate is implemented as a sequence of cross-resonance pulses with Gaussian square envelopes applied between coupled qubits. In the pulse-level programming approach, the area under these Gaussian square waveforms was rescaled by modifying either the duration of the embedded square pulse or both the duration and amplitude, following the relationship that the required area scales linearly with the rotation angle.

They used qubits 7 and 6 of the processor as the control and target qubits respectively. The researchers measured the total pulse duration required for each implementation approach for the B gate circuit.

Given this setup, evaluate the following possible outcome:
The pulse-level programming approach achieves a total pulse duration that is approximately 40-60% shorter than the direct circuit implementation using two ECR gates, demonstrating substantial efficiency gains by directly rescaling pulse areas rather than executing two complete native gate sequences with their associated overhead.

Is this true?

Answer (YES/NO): NO